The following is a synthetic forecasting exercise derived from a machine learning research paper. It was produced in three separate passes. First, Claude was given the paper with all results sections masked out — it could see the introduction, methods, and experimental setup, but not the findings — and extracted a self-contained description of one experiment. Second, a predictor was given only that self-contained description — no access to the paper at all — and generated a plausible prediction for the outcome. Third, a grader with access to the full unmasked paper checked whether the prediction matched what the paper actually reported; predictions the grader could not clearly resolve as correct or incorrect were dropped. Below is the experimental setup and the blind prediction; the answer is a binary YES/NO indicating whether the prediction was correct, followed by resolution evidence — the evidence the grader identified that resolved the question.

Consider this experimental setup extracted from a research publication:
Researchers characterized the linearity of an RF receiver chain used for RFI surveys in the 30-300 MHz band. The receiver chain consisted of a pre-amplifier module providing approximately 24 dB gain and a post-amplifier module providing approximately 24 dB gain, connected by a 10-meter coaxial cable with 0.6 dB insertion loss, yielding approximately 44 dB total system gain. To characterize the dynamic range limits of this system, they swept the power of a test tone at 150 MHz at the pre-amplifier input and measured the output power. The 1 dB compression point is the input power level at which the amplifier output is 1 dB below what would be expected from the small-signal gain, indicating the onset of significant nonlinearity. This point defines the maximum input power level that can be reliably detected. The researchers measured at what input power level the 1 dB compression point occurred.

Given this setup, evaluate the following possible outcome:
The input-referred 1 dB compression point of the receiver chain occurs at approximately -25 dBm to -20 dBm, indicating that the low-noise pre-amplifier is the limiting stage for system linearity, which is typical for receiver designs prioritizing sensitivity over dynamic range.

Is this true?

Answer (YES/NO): NO